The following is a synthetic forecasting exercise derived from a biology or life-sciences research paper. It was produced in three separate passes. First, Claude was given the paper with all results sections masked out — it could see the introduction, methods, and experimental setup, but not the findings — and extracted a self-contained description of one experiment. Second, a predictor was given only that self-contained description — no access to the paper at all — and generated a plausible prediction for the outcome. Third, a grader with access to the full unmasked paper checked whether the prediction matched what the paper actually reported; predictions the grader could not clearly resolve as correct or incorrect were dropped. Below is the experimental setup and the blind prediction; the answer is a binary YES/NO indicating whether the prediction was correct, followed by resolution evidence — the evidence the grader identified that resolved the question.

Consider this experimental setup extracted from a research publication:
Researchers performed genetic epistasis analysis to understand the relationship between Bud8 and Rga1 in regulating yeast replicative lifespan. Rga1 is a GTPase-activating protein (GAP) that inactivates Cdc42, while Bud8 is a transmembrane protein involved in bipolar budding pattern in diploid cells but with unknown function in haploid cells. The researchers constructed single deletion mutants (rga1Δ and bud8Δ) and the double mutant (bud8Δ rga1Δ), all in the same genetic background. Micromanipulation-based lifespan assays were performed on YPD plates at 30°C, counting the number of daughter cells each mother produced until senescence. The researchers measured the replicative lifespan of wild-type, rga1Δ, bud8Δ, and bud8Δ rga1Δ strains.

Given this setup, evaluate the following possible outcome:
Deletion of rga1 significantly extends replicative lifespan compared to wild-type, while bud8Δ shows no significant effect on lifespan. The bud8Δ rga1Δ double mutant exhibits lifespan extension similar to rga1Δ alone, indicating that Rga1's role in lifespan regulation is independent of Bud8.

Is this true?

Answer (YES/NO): NO